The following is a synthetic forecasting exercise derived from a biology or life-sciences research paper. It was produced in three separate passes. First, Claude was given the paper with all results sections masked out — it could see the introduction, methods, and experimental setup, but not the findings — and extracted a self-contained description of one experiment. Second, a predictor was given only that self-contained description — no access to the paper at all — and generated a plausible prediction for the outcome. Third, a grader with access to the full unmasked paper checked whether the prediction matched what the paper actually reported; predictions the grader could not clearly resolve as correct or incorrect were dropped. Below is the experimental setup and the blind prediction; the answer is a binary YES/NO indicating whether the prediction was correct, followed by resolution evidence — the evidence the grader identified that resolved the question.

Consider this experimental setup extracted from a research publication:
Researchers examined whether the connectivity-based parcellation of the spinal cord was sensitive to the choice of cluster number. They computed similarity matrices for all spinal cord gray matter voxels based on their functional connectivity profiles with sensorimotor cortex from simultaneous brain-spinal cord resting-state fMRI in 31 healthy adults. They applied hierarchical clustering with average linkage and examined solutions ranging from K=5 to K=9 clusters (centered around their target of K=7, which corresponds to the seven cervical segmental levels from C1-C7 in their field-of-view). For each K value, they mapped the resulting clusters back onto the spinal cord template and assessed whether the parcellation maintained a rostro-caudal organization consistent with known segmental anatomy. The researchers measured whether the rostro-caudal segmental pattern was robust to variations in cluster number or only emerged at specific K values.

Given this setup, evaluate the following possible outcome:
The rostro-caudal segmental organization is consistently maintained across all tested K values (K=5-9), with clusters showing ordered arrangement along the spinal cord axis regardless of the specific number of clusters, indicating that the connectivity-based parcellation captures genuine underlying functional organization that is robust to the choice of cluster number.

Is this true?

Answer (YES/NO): YES